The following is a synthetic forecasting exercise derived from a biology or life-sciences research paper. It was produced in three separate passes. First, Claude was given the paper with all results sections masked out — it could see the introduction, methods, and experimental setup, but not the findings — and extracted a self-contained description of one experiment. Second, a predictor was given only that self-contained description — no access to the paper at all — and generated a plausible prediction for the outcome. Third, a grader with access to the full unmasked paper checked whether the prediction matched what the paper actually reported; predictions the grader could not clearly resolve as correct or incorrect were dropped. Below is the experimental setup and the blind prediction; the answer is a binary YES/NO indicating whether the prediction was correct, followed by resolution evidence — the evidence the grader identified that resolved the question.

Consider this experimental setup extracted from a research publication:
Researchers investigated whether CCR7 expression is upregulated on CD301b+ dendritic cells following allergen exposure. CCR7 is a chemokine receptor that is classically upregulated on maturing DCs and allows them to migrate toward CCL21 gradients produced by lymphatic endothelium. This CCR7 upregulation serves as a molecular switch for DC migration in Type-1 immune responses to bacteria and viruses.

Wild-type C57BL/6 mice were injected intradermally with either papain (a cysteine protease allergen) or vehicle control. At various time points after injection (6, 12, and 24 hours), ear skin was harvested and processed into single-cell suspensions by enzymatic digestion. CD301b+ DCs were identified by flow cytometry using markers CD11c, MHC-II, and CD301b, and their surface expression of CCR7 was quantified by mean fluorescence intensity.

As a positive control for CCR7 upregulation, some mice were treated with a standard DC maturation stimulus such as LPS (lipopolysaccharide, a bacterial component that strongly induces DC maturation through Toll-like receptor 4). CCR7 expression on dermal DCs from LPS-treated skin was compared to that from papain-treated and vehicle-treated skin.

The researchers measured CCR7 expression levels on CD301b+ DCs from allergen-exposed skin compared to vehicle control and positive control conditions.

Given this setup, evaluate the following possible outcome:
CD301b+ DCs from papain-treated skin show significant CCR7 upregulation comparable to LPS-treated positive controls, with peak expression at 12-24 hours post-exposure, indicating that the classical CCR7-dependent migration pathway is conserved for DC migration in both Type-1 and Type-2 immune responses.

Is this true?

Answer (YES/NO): NO